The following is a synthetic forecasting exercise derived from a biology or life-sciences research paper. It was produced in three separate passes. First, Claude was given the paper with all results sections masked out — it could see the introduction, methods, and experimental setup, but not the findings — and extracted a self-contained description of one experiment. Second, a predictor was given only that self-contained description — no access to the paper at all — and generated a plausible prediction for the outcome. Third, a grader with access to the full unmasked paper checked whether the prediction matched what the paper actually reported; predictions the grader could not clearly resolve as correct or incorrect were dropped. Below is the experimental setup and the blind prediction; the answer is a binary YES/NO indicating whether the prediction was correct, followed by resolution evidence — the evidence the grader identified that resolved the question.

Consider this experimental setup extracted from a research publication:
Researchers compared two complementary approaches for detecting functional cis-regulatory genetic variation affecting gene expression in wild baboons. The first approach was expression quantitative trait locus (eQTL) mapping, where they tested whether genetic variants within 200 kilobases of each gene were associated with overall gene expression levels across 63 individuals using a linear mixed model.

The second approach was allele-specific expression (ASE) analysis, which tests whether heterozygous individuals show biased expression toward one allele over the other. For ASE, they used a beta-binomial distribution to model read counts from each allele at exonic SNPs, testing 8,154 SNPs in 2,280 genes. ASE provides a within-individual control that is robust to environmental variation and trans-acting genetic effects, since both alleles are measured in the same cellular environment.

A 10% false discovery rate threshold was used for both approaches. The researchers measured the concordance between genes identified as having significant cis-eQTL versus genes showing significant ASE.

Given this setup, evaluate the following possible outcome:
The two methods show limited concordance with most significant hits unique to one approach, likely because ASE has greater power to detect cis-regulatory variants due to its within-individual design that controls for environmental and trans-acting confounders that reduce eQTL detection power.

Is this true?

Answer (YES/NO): NO